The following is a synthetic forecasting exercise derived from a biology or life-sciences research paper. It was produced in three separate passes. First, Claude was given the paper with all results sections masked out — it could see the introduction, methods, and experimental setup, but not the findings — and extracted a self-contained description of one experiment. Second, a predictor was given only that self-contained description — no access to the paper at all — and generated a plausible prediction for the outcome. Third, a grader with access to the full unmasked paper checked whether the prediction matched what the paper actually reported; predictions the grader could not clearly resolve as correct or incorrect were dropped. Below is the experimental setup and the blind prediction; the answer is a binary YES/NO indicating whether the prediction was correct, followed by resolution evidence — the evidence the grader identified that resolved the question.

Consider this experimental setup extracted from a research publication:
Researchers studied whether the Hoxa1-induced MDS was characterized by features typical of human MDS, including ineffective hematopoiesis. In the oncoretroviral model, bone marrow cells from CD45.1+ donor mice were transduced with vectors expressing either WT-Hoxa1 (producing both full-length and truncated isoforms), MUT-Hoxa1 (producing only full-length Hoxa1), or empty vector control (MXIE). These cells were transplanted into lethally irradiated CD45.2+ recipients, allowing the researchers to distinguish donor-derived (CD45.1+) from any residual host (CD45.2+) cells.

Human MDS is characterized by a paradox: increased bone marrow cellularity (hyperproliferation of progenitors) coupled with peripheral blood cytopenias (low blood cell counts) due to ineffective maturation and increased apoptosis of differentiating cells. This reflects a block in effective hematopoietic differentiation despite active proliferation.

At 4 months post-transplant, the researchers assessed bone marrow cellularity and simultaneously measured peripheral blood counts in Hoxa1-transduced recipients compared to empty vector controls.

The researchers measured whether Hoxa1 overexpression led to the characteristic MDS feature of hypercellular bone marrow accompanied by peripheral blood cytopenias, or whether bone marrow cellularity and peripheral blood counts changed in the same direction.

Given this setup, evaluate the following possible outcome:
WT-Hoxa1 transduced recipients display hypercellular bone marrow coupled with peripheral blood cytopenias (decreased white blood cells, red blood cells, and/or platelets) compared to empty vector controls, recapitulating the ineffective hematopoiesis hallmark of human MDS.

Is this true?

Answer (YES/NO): NO